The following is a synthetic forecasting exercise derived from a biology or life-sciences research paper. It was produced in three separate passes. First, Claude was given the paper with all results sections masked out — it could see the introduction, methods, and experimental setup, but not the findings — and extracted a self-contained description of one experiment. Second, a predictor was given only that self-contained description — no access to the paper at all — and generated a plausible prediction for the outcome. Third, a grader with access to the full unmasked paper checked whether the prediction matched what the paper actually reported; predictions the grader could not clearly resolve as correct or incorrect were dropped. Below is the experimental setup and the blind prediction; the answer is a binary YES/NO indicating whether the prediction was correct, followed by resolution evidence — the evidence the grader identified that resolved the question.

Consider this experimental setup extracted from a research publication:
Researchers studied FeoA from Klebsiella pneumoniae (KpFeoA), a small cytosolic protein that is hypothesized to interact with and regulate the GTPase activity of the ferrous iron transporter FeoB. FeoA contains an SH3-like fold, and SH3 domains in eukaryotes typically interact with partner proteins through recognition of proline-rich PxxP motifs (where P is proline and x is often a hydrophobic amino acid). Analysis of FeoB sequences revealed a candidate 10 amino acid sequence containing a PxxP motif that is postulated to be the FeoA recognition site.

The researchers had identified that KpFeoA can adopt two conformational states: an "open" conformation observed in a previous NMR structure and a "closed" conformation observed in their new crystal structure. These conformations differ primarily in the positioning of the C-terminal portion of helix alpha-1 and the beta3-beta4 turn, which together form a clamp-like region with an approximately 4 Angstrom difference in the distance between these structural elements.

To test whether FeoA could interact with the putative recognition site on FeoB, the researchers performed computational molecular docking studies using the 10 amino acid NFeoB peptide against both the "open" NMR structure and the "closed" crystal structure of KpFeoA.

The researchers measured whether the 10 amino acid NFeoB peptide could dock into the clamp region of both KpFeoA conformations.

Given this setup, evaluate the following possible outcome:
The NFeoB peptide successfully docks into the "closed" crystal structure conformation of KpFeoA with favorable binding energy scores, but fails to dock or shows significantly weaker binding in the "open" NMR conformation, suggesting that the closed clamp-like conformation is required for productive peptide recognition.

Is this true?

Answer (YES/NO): NO